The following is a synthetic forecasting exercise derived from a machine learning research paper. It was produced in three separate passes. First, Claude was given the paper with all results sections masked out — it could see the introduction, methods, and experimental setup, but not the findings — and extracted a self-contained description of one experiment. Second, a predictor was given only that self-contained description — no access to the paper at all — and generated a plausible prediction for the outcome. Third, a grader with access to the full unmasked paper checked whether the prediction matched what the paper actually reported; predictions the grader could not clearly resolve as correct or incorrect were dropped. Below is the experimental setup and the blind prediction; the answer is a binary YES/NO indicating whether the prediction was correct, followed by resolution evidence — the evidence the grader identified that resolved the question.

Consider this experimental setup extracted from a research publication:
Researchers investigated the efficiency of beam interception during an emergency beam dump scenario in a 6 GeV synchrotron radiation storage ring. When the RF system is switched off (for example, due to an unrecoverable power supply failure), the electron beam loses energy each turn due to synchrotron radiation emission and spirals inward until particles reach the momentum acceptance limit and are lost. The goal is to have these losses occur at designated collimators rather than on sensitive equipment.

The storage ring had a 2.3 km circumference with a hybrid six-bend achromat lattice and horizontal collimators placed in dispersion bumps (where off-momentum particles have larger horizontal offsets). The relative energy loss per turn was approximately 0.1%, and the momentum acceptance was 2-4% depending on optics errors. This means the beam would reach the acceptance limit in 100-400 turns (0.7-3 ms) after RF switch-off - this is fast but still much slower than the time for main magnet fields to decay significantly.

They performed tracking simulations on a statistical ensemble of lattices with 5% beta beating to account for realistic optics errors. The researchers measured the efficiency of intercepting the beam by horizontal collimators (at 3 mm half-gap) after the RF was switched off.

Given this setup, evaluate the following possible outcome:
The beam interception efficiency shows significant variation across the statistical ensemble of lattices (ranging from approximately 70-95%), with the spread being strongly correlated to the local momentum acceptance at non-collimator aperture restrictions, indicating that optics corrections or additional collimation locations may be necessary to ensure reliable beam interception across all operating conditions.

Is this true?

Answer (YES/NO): NO